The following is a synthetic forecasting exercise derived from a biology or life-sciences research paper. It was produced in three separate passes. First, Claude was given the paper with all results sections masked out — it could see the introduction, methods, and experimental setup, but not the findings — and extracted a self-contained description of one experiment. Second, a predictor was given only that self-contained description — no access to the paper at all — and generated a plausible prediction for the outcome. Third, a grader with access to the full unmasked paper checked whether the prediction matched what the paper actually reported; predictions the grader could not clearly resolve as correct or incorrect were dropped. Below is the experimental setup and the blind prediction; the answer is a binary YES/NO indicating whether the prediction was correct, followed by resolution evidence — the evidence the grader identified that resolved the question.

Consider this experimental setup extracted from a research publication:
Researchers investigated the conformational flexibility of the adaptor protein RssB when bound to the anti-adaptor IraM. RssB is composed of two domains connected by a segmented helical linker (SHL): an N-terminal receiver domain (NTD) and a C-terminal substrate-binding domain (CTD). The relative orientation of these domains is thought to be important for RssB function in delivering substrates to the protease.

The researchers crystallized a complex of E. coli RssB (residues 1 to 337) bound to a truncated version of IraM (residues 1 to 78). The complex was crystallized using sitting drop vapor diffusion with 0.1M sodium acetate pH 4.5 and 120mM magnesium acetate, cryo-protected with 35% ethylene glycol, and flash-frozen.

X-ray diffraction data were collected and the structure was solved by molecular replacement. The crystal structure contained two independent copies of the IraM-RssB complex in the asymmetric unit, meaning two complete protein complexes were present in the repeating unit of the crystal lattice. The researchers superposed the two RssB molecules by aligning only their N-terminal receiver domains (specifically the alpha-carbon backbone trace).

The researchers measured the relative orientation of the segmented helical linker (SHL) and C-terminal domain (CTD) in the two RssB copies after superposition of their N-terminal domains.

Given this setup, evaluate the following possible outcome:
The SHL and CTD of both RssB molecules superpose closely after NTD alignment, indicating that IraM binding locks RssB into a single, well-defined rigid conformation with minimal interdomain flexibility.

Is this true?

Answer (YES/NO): NO